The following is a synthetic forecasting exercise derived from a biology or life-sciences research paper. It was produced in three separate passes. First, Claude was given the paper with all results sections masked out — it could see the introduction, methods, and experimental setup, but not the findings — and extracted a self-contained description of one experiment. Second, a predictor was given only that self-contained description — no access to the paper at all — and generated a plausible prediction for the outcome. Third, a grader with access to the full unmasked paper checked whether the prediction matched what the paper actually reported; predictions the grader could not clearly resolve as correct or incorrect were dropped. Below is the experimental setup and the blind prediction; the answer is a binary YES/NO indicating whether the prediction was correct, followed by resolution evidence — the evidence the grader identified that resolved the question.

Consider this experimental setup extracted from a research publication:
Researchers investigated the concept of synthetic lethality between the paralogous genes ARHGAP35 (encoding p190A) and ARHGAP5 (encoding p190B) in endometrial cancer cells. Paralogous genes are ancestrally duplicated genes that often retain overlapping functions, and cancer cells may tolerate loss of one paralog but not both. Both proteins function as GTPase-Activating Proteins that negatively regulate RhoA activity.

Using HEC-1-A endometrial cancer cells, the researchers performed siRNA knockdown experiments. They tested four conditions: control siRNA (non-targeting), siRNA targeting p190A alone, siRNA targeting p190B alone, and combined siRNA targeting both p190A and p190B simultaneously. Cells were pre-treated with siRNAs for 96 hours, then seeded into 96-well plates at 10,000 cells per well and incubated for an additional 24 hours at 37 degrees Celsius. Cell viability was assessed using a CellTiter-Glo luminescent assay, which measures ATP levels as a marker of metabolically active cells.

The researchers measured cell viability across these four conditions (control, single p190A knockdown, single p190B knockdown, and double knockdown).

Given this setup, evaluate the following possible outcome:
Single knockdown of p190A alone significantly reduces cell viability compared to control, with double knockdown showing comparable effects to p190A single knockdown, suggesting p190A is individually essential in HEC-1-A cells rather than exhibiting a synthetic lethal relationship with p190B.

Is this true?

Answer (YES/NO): NO